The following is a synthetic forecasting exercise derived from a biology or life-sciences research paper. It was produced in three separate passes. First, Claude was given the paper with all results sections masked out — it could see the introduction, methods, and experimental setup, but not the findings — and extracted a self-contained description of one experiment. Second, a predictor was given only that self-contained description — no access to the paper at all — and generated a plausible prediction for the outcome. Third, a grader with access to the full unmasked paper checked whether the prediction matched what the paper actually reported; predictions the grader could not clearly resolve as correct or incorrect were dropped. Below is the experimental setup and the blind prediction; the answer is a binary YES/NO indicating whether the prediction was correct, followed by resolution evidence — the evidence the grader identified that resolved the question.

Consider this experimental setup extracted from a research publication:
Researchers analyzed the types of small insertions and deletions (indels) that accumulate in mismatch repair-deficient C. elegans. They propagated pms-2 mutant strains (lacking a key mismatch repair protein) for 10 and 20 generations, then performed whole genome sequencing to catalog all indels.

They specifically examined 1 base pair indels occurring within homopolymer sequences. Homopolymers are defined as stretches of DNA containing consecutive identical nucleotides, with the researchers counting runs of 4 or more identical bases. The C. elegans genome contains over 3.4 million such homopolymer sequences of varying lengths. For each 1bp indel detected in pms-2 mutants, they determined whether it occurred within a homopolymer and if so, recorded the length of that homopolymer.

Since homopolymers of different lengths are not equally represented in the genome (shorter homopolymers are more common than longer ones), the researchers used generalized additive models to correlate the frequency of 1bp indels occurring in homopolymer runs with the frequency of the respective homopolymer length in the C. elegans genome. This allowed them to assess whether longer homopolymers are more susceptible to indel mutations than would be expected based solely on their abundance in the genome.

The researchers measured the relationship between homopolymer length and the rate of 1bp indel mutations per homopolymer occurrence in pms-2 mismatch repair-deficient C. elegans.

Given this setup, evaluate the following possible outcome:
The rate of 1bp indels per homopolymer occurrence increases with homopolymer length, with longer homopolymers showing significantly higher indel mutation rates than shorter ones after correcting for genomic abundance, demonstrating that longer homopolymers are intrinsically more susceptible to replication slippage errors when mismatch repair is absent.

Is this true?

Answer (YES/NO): NO